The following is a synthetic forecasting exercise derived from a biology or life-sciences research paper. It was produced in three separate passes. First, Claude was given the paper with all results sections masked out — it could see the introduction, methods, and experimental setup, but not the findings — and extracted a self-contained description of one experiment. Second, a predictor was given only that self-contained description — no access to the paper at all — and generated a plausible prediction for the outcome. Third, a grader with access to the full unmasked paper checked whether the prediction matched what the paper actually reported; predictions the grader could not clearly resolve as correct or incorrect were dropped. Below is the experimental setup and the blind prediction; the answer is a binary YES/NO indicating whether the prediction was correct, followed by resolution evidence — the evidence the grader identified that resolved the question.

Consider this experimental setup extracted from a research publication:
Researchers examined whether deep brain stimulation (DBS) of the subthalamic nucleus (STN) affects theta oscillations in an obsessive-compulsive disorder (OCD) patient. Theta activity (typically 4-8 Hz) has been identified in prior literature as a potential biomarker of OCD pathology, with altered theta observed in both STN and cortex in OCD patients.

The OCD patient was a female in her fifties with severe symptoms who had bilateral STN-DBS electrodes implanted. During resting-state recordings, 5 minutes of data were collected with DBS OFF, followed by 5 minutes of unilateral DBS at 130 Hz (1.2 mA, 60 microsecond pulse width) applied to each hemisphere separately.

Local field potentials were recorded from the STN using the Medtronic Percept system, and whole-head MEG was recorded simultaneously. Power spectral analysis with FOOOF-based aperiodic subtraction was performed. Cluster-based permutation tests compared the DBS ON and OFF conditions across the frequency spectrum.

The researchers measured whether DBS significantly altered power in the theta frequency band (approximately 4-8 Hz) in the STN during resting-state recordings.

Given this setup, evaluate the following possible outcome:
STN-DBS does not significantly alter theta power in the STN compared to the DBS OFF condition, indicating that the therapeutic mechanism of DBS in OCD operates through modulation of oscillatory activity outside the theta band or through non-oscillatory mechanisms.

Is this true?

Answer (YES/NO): YES